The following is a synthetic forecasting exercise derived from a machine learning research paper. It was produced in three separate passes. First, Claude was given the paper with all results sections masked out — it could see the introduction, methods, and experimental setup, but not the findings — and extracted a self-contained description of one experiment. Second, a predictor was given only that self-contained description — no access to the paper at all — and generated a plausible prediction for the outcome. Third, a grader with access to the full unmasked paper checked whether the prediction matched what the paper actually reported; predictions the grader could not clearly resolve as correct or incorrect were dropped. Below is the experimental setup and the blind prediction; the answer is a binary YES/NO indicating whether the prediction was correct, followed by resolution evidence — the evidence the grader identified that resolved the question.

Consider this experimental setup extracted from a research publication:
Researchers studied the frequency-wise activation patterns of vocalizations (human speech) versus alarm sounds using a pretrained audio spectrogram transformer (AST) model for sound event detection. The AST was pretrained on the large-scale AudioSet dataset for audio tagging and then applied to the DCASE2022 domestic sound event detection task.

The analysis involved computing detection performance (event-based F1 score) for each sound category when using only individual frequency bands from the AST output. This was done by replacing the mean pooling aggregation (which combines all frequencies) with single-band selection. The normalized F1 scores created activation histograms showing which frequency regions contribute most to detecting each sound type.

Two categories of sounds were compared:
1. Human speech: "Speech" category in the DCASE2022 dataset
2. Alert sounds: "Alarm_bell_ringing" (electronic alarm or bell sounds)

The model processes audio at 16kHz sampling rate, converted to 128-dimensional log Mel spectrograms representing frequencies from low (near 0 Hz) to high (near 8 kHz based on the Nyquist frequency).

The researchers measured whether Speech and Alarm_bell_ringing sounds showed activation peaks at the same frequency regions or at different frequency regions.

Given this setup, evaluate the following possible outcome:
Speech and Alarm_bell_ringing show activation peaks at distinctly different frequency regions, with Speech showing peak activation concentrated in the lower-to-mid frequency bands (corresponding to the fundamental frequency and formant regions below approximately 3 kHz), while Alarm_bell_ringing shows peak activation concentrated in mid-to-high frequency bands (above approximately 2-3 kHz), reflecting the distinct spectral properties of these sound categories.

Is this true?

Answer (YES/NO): YES